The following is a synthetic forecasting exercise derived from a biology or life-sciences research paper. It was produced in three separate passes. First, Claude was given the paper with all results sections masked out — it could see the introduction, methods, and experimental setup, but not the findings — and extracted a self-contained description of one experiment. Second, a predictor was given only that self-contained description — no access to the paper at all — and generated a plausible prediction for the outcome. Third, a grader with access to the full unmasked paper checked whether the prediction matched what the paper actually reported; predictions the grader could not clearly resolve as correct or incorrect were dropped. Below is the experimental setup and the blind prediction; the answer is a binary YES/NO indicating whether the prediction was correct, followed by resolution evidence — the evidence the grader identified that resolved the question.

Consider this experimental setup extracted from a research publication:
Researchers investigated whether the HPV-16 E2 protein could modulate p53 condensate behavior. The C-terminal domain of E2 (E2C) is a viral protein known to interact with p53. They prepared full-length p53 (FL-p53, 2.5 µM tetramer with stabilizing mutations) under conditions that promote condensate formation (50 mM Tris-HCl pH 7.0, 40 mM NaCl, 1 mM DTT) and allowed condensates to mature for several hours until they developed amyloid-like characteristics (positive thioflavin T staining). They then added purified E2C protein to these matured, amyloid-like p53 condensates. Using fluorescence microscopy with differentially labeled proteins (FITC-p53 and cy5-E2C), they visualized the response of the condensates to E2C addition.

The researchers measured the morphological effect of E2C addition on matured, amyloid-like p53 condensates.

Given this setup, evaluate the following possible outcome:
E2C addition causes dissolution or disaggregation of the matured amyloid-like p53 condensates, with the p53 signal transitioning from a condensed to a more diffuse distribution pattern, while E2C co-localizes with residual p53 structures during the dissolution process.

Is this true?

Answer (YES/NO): NO